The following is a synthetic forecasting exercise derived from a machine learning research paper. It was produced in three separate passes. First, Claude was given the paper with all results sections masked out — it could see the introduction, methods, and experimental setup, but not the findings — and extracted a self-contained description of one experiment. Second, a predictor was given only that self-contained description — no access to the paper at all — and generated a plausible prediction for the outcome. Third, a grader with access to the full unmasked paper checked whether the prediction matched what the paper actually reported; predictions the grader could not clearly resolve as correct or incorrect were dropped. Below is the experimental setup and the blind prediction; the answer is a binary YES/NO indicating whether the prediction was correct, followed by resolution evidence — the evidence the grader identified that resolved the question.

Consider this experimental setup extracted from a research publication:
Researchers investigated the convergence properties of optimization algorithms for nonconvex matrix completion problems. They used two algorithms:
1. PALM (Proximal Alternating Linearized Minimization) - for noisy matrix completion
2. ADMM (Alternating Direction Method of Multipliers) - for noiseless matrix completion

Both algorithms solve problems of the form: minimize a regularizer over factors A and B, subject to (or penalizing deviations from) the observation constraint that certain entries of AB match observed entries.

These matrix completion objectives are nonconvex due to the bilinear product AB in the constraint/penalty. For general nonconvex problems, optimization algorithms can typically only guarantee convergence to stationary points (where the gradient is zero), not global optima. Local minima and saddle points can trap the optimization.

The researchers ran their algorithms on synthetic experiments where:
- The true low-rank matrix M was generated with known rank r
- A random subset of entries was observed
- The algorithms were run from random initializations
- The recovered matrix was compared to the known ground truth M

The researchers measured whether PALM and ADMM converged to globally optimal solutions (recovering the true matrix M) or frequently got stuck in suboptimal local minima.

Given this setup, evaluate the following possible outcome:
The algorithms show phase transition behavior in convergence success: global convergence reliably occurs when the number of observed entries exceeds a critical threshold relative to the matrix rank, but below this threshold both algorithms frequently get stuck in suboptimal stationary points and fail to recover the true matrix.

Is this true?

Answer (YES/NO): NO